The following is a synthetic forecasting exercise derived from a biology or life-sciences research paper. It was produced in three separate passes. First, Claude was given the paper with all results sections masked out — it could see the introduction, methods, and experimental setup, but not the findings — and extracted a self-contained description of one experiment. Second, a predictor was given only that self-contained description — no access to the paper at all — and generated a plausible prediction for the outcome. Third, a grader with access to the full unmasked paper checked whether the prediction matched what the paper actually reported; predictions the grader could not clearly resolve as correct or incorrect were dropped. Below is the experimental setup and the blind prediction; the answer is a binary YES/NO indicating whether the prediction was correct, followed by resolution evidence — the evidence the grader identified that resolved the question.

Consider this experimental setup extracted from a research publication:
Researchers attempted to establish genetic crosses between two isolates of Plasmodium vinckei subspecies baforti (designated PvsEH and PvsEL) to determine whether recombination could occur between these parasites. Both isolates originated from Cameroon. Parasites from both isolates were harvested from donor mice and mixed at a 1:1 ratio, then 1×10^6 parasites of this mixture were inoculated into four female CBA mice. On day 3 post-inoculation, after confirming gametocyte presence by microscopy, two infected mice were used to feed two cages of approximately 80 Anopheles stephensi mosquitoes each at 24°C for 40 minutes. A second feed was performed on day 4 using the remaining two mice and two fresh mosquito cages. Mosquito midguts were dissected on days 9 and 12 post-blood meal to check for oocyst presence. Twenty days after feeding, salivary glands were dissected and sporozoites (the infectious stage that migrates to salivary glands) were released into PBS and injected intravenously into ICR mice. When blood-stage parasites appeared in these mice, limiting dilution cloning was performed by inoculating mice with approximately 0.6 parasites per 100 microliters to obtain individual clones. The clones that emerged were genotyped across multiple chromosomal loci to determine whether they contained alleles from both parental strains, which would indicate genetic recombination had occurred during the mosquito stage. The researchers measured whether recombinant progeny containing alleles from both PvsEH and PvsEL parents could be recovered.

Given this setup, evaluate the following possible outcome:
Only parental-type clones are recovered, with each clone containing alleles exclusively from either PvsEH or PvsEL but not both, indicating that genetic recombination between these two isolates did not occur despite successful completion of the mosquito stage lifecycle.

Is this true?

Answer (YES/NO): NO